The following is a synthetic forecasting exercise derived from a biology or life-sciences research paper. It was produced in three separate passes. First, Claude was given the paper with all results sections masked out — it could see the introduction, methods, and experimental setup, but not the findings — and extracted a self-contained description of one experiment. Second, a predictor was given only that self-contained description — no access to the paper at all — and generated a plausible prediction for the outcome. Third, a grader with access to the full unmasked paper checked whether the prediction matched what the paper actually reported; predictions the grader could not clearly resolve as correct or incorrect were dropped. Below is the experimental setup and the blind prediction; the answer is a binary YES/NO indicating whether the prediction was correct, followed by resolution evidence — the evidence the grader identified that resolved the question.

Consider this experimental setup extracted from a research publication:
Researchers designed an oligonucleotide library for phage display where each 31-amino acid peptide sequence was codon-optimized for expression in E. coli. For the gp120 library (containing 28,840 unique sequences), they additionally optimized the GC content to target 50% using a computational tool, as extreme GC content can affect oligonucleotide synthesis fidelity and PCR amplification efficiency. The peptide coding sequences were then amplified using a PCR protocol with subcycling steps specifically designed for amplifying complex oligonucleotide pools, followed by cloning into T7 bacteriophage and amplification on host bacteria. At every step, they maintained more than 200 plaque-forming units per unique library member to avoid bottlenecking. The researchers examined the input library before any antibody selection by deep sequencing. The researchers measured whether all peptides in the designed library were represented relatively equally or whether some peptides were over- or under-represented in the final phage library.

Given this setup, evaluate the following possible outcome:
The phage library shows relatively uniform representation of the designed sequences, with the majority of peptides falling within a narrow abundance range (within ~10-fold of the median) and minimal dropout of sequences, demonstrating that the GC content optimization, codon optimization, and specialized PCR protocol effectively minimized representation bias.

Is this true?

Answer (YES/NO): YES